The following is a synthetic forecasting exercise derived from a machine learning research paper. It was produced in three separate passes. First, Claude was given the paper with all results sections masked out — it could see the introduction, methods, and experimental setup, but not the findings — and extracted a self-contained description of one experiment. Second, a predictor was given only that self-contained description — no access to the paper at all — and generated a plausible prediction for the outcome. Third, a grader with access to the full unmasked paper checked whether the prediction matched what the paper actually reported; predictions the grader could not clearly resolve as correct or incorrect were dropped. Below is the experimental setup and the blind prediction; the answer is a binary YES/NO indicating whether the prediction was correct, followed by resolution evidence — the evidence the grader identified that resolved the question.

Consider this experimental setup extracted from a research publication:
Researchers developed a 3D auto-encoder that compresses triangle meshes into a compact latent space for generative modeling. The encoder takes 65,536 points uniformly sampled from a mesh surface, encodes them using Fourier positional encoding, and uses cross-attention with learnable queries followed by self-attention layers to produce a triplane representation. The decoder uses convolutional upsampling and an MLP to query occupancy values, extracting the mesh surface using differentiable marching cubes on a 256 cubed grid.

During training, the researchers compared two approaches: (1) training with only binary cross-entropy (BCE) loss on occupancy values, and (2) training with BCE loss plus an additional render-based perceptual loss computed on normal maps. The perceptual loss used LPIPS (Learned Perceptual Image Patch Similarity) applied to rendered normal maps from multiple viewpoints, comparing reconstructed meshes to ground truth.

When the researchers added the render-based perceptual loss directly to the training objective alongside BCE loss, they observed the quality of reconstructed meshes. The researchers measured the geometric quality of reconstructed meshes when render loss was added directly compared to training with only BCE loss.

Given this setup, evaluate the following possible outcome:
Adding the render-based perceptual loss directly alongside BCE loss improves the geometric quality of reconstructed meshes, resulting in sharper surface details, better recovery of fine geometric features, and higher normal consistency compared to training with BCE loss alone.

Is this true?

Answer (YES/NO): NO